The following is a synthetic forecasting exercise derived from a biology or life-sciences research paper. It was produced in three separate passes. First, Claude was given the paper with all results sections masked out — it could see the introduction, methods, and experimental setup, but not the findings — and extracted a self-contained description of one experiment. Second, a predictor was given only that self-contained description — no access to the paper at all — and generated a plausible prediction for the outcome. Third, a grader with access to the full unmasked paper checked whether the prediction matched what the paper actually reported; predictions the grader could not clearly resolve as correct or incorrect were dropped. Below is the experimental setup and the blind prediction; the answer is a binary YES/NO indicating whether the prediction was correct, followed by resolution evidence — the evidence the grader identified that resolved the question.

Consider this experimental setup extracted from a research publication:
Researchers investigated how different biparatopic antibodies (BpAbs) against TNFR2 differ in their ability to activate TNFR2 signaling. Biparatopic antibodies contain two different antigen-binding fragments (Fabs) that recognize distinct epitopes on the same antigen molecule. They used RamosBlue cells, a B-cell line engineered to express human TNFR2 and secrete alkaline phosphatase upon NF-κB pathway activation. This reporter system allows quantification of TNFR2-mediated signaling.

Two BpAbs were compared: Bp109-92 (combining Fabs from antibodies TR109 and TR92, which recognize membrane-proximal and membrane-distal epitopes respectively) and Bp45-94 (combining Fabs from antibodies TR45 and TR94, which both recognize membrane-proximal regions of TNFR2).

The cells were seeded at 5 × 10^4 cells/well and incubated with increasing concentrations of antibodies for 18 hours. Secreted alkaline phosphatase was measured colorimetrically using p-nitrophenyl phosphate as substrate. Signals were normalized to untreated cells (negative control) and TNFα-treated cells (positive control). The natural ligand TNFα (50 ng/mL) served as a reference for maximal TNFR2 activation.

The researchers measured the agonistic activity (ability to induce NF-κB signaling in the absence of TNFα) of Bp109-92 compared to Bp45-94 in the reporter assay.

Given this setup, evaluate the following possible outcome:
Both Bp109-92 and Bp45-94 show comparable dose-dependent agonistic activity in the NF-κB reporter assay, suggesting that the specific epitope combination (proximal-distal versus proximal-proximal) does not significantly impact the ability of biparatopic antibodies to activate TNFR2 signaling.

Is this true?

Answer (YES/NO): NO